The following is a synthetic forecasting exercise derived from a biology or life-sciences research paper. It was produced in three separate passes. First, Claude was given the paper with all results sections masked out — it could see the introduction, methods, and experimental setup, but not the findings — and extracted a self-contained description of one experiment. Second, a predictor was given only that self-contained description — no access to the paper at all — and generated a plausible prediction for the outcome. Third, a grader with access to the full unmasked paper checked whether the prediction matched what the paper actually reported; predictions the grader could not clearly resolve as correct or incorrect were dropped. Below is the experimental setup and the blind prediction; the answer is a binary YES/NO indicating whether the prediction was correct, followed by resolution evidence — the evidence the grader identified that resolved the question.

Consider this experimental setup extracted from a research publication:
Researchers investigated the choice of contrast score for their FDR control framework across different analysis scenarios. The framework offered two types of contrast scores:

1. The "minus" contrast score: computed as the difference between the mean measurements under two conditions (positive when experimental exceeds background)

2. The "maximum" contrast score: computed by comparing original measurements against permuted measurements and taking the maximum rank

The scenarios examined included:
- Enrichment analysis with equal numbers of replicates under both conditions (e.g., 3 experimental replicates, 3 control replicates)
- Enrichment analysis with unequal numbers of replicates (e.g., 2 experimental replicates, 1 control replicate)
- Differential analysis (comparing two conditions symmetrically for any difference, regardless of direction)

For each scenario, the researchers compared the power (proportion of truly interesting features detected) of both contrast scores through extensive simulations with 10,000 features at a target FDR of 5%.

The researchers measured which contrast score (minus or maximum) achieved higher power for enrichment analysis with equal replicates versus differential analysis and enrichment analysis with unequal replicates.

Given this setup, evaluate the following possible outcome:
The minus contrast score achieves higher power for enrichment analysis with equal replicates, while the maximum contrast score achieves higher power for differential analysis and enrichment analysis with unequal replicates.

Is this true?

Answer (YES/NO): YES